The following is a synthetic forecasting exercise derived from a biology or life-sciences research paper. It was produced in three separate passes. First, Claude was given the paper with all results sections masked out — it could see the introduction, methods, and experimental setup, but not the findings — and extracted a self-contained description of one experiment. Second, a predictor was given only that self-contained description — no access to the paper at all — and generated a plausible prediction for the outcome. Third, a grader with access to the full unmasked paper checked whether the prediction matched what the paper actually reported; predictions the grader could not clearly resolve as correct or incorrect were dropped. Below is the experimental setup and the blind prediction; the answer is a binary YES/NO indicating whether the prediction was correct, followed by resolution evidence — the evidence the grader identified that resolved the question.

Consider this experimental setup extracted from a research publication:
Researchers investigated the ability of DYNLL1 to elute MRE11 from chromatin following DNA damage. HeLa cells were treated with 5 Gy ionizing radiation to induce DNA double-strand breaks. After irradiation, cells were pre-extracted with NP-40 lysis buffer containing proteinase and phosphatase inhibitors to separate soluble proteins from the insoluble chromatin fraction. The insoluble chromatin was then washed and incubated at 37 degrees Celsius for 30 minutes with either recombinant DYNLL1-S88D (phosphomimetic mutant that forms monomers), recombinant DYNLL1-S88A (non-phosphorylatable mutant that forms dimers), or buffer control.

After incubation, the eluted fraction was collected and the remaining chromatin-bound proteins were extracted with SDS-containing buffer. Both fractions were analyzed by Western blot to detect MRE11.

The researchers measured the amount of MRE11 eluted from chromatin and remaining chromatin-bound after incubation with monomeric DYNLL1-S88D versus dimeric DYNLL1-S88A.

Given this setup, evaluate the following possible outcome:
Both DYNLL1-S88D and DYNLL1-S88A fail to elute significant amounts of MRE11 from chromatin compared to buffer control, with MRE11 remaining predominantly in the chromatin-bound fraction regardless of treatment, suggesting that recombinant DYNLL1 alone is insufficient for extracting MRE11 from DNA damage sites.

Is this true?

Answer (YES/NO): NO